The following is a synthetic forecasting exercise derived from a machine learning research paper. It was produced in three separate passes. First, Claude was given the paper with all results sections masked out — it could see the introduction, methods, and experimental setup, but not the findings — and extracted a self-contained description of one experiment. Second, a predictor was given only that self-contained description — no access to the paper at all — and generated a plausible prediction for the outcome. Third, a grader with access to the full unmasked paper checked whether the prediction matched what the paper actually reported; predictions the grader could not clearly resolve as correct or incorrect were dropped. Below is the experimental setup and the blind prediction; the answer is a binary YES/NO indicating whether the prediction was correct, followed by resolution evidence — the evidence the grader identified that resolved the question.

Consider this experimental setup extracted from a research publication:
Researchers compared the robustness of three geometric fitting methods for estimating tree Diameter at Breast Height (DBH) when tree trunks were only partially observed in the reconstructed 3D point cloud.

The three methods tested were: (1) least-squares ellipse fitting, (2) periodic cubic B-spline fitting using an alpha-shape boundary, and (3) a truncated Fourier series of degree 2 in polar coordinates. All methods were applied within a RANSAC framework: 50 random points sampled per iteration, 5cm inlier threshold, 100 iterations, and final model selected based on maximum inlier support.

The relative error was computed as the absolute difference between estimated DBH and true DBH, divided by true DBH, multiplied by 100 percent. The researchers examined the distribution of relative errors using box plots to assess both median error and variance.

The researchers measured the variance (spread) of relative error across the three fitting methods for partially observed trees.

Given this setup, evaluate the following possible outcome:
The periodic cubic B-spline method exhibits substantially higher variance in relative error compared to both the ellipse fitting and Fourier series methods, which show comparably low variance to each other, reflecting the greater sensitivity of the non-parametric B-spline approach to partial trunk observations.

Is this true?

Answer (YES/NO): NO